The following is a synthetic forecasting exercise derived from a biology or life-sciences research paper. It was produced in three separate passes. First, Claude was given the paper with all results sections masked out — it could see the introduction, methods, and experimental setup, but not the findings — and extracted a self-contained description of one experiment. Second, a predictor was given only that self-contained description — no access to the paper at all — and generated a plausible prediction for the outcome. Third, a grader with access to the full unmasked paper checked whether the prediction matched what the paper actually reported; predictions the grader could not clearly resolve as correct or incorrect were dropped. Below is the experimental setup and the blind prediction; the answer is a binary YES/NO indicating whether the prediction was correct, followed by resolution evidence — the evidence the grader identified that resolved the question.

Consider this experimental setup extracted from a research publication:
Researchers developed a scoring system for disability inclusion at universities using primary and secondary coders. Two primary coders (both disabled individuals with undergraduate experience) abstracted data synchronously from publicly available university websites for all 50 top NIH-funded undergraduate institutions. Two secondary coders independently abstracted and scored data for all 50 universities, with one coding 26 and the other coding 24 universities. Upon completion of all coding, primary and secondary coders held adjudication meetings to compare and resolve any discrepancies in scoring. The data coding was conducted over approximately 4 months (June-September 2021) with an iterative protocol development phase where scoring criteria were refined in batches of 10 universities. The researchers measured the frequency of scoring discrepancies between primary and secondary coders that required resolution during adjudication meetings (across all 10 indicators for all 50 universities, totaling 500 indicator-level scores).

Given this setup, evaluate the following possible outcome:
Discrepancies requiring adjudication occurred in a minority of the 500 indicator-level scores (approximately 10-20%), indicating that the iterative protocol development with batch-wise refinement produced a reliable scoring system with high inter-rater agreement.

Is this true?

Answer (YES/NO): YES